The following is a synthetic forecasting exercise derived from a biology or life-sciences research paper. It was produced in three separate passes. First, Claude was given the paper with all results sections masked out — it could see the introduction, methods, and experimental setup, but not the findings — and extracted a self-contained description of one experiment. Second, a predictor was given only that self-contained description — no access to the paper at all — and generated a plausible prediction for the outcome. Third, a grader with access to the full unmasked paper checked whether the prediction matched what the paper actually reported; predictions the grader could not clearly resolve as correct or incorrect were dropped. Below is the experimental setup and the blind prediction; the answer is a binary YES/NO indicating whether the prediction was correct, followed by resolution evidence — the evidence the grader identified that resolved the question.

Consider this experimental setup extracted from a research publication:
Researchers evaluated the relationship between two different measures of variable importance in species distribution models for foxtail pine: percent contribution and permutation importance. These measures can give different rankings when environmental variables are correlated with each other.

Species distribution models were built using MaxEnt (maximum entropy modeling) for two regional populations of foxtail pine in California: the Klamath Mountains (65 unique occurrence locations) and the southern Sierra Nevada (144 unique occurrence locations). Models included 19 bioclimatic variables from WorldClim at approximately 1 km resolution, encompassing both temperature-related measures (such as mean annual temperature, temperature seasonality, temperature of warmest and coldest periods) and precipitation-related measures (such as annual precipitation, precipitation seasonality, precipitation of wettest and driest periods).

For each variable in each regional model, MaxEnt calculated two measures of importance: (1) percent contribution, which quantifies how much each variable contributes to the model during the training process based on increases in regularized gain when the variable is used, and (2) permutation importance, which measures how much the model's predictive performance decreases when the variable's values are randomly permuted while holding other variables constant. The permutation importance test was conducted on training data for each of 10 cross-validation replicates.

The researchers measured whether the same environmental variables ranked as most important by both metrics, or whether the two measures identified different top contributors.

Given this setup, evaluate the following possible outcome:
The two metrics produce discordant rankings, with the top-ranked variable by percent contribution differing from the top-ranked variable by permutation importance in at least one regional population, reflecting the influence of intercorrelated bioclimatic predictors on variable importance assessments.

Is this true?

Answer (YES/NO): YES